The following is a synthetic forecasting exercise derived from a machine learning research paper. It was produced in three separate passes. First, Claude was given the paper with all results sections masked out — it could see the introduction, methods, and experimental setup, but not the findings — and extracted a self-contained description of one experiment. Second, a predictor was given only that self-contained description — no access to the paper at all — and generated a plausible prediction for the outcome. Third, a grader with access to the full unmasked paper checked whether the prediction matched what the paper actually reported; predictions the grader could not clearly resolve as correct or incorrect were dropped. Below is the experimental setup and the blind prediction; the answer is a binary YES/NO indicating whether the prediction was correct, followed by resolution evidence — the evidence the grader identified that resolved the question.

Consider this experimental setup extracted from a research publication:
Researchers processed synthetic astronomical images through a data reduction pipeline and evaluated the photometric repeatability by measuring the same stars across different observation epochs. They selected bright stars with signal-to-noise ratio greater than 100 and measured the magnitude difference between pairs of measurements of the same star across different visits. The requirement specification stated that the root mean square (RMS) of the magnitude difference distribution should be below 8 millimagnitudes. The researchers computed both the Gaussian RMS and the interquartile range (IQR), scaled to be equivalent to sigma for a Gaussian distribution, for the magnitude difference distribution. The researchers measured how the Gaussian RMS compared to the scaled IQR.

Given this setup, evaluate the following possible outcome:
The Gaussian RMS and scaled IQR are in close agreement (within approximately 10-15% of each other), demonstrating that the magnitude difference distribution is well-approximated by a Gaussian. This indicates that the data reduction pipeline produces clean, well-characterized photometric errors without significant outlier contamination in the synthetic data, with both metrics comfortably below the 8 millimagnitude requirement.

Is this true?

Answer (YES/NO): NO